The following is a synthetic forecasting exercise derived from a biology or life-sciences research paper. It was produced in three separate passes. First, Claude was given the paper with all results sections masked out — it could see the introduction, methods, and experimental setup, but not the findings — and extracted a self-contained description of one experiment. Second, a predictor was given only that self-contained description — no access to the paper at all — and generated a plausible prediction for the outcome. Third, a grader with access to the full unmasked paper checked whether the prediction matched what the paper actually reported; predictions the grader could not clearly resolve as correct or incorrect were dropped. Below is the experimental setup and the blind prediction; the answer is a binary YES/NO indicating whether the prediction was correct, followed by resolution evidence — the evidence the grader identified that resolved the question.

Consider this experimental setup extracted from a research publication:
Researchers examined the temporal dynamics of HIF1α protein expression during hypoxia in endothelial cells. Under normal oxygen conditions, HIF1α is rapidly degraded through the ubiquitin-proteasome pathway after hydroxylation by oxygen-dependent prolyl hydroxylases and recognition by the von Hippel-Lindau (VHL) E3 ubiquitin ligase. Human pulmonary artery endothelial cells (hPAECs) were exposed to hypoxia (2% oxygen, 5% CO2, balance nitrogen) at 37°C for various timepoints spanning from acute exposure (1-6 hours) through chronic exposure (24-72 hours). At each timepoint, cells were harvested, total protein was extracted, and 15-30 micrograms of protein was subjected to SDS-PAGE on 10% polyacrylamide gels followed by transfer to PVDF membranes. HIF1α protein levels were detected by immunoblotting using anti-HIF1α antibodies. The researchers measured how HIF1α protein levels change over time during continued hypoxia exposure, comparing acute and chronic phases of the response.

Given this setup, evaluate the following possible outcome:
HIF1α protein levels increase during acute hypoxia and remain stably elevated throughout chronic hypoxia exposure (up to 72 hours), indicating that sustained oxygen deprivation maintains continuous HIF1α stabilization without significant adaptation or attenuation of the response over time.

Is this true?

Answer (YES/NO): YES